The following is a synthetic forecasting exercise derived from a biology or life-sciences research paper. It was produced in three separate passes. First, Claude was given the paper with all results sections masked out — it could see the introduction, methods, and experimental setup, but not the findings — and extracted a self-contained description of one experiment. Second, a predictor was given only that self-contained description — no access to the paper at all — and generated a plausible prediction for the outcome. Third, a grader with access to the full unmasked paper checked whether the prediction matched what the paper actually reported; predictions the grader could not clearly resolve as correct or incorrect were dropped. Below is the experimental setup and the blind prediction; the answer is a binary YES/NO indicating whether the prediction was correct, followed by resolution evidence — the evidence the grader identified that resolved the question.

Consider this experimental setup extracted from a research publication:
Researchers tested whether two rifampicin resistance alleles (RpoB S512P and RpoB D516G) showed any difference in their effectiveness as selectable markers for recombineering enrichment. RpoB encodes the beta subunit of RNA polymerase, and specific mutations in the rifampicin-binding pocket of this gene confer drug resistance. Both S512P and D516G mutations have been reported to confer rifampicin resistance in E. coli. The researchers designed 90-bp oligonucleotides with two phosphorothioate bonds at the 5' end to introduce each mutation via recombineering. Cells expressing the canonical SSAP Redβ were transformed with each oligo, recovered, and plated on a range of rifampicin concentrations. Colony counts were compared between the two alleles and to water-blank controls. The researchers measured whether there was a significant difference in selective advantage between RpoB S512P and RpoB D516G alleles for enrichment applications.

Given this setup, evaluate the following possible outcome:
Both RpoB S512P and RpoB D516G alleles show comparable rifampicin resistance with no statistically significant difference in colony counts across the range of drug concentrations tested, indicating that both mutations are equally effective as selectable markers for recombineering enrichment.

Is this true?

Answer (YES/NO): YES